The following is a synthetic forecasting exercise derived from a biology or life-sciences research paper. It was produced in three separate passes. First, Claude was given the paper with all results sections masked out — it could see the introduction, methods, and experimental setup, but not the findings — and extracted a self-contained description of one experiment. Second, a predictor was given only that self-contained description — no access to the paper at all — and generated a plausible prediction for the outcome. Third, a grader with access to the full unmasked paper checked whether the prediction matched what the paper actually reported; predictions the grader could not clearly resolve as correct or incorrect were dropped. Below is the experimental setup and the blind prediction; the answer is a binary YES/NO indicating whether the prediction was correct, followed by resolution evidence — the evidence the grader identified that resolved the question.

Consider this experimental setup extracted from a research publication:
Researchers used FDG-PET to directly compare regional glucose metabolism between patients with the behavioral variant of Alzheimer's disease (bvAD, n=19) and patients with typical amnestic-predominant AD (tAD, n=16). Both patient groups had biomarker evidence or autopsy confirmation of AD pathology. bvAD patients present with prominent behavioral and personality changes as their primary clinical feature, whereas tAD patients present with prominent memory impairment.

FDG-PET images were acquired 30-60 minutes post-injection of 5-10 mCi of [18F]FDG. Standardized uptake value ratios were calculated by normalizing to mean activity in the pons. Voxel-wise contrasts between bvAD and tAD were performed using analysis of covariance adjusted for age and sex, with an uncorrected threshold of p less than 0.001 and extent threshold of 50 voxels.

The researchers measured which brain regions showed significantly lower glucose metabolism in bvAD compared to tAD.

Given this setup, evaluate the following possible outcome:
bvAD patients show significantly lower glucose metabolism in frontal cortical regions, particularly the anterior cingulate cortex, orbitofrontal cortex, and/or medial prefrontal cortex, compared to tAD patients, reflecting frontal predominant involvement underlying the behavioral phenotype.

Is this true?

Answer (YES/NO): NO